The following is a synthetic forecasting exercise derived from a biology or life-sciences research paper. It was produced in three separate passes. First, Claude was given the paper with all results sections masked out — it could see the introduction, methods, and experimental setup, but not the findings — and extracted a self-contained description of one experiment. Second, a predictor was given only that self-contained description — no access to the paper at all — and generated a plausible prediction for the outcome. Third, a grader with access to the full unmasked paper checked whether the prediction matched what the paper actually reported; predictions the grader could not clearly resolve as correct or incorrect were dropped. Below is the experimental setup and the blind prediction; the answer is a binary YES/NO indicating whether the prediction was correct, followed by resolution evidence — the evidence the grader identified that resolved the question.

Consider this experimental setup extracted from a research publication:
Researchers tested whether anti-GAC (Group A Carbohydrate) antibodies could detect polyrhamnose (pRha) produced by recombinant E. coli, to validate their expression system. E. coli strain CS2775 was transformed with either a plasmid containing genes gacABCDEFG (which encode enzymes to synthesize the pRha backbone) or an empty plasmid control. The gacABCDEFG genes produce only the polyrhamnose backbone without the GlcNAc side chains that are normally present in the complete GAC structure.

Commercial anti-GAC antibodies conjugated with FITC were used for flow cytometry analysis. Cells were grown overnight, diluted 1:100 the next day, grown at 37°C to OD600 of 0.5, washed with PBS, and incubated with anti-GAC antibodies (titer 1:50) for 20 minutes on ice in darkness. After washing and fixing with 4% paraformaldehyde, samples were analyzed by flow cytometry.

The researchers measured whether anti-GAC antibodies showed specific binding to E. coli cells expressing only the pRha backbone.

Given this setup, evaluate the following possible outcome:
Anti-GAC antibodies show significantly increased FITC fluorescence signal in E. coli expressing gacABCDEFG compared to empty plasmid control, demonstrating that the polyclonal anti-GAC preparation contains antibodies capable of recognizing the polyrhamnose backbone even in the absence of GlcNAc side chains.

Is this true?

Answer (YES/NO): YES